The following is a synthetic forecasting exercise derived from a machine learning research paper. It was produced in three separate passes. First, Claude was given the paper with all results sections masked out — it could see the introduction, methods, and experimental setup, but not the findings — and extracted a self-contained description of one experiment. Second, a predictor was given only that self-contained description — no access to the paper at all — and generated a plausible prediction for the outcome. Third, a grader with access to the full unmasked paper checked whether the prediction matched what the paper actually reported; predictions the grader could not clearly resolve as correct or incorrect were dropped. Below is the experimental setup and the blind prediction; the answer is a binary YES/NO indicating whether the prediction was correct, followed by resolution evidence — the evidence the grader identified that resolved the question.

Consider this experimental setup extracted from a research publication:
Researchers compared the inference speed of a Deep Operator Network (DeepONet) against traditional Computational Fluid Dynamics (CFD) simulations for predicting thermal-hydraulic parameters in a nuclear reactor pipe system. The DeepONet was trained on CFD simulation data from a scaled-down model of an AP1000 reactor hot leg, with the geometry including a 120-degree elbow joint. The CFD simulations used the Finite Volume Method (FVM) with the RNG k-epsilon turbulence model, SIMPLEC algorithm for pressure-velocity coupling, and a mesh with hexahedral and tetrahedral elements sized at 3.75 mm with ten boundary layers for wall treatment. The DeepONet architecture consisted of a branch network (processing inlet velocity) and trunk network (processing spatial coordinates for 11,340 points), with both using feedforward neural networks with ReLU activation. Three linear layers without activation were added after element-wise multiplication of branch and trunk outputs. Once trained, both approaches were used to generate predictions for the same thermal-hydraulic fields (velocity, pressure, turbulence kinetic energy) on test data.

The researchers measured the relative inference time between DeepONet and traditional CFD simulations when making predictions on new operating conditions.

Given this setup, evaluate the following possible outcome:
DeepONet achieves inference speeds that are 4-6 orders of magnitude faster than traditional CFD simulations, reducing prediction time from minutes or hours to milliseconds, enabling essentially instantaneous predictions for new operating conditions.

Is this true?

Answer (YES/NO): NO